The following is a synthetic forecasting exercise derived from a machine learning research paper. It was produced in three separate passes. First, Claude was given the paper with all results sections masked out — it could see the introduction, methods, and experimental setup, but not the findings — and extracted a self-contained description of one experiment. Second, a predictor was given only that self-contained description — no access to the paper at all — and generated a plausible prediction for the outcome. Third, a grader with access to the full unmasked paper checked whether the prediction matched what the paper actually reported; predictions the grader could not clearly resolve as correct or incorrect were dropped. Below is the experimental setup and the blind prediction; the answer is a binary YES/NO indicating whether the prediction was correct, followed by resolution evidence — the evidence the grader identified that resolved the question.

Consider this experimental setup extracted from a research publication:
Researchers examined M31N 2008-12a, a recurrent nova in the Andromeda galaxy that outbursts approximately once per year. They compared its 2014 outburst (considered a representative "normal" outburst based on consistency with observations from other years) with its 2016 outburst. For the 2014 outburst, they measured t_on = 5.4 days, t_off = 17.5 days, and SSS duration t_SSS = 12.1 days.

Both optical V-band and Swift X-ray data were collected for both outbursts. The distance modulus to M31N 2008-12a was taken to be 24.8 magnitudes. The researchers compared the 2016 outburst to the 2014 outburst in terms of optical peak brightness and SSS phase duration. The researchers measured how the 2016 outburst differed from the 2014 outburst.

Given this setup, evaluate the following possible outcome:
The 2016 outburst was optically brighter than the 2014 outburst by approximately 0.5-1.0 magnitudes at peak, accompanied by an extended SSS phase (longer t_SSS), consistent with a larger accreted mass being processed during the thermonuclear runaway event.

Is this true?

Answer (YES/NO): NO